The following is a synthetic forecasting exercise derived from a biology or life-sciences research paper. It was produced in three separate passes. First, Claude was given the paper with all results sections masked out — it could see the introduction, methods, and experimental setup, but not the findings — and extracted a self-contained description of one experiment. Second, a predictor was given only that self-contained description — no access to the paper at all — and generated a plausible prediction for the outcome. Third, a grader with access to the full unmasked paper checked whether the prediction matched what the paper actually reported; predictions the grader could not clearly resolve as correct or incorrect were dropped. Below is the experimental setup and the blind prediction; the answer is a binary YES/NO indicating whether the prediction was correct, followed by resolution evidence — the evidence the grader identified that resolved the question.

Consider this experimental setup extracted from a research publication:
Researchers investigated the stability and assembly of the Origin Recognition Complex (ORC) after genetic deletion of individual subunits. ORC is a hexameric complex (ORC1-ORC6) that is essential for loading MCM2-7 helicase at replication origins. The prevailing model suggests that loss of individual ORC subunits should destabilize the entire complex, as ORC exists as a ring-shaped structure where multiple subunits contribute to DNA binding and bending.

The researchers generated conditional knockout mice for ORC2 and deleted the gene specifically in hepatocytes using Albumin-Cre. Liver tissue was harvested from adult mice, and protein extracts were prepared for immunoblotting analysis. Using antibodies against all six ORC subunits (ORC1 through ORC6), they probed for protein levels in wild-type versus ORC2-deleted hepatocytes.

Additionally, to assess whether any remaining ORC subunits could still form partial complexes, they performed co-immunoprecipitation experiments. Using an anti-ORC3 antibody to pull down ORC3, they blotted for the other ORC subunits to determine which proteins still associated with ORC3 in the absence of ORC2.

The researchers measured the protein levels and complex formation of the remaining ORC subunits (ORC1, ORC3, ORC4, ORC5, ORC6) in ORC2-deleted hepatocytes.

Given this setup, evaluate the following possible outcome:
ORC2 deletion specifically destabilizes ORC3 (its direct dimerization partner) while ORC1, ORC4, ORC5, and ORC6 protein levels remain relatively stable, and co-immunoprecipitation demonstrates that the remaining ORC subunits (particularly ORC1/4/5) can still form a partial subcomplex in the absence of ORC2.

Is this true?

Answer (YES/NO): NO